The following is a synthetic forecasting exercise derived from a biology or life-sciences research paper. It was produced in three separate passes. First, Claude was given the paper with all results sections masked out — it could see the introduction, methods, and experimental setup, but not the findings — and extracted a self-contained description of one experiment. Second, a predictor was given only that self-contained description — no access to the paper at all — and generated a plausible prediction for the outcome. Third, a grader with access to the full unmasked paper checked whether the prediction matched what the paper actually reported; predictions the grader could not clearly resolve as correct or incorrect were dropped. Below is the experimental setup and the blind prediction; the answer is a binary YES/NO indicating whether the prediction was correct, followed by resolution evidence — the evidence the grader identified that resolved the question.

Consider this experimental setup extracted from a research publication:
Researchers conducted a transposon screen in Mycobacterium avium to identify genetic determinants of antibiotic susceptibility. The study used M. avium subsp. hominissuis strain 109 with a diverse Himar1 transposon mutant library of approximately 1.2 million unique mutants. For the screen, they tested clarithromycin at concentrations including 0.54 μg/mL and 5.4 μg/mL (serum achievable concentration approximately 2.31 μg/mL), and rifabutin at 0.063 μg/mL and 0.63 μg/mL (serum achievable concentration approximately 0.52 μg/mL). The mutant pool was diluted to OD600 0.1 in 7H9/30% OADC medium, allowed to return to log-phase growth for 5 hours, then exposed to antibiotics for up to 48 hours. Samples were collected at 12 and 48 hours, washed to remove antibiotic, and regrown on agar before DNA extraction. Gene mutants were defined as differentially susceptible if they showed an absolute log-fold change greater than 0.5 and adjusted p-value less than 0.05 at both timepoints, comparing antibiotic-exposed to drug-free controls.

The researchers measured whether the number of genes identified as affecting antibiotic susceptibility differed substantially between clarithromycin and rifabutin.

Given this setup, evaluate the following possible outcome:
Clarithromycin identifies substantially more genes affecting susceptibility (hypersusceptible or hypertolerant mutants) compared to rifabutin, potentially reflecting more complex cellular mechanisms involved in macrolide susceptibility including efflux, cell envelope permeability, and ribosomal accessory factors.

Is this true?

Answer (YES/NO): NO